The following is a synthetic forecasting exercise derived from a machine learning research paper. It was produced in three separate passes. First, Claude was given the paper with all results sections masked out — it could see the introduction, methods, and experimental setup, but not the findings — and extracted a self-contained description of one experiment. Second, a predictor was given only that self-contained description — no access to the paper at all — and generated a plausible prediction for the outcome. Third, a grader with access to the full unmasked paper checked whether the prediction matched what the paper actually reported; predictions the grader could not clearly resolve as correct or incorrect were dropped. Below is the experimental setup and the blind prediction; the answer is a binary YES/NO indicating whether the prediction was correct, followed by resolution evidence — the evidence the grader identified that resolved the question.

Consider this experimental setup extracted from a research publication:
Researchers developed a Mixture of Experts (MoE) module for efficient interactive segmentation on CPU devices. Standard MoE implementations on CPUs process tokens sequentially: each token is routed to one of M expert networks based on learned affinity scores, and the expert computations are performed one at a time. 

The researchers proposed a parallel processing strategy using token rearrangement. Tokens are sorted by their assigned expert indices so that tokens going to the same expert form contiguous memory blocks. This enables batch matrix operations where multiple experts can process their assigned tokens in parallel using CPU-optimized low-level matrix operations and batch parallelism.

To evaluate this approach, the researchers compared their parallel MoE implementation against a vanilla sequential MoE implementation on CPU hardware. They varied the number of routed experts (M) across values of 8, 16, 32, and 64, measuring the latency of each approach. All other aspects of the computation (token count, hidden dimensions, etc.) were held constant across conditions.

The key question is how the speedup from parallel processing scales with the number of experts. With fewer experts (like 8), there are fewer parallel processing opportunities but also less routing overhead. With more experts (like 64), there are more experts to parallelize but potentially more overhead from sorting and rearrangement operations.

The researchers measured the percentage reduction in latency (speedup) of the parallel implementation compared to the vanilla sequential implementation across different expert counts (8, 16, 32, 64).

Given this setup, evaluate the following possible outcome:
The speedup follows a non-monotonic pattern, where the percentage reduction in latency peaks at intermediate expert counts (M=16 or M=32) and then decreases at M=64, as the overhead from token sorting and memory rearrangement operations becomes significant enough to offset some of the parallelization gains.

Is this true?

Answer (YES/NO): NO